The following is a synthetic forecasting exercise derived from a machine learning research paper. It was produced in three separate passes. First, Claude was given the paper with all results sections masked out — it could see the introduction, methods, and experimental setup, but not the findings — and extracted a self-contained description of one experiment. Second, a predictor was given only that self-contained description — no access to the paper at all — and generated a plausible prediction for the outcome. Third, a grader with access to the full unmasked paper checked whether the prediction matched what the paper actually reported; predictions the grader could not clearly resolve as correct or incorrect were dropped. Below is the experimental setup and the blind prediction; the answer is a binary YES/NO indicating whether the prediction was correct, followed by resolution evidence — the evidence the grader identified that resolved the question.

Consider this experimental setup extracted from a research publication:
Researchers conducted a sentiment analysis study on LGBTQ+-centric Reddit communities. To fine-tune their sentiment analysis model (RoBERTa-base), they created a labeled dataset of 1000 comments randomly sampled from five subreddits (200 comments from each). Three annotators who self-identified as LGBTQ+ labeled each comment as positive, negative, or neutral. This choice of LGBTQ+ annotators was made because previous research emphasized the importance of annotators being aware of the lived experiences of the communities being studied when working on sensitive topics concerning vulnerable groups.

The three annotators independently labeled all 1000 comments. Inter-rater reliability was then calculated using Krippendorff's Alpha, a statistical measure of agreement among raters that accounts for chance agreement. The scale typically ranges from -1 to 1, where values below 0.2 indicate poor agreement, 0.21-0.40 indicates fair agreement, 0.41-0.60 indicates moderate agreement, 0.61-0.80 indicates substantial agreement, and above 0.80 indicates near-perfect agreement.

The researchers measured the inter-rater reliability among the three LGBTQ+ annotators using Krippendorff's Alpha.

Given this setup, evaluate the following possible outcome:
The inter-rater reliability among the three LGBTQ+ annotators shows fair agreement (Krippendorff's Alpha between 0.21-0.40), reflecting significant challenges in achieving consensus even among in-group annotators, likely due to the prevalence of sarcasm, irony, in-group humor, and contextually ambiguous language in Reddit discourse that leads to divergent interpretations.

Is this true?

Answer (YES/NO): NO